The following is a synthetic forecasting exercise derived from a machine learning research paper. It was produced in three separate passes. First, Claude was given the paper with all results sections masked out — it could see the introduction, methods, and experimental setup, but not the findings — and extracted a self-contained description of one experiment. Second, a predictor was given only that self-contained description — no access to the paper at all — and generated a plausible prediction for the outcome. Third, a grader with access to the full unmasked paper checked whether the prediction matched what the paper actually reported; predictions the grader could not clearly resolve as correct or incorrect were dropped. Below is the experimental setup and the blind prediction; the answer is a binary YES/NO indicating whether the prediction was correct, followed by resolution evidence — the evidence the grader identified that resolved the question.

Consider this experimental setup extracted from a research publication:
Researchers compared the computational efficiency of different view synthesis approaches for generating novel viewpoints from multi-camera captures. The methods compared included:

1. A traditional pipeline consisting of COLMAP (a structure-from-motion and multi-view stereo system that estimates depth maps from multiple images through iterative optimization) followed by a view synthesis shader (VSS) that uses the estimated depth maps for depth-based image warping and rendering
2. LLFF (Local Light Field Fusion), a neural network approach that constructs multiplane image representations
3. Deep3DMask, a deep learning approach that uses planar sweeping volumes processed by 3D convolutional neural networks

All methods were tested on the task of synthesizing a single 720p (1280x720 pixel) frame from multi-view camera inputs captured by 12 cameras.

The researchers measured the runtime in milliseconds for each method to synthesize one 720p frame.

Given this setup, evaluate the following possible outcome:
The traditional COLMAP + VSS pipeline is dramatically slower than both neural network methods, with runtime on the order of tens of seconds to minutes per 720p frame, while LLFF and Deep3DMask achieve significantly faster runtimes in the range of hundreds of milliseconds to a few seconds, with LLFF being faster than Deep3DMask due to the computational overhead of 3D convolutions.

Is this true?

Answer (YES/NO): YES